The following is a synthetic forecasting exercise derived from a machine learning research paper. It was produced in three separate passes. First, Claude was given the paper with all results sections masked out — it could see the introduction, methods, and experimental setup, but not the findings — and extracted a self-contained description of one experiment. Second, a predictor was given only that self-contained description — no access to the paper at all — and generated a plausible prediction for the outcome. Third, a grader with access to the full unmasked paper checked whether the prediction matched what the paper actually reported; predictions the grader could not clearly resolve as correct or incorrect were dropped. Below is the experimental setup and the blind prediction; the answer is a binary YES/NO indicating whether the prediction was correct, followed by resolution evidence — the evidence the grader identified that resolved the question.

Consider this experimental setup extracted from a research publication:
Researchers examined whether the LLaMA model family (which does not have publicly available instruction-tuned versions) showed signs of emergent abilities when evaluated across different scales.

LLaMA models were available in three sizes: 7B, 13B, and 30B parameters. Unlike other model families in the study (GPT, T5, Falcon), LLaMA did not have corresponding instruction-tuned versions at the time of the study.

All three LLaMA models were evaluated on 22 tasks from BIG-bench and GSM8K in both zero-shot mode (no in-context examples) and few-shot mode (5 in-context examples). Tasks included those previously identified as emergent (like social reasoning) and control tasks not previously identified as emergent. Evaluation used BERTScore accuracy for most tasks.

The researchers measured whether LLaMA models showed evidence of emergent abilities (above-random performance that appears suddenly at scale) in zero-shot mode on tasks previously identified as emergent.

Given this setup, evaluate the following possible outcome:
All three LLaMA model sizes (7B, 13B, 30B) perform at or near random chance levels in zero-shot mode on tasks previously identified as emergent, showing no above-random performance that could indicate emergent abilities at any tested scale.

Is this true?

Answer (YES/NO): NO